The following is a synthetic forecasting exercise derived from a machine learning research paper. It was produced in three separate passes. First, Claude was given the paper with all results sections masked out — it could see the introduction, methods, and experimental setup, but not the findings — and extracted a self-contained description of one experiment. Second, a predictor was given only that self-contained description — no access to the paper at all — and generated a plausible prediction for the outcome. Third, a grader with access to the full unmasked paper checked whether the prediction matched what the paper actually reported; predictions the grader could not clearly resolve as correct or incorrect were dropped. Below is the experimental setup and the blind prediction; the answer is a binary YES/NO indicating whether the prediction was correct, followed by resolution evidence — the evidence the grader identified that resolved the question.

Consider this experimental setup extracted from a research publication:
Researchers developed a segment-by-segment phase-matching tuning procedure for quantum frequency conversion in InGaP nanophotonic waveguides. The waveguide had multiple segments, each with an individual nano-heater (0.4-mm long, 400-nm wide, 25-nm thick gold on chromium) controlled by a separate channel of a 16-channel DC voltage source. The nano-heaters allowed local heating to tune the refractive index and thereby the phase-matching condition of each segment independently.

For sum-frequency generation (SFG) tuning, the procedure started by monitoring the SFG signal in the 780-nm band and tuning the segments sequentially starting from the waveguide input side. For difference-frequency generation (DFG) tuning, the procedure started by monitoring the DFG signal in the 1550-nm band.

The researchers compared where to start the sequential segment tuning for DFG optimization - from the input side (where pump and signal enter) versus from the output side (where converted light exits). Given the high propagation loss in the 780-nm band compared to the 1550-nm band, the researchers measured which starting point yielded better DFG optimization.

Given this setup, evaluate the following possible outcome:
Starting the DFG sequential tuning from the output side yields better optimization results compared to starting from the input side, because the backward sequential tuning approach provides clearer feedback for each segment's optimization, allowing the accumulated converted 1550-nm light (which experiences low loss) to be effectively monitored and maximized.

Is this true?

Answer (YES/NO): YES